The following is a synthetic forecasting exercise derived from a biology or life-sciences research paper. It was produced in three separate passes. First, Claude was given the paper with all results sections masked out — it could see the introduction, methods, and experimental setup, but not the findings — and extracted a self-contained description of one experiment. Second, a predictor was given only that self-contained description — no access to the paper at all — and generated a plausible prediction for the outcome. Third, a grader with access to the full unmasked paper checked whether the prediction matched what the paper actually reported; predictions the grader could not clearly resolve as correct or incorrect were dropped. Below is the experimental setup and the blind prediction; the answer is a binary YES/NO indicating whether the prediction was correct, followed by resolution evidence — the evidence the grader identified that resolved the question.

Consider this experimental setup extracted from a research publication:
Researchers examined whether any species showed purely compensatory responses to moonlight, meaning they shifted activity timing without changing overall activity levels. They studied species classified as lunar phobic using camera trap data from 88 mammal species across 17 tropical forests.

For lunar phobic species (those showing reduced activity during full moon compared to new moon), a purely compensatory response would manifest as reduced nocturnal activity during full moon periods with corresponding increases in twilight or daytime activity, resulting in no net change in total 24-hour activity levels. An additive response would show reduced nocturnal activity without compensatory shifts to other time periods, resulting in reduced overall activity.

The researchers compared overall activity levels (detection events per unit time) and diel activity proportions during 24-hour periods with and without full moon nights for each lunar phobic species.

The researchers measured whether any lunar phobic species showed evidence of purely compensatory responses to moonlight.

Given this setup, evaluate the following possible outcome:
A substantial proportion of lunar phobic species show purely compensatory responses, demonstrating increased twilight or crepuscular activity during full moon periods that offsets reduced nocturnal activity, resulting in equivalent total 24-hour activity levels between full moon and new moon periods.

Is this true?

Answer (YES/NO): NO